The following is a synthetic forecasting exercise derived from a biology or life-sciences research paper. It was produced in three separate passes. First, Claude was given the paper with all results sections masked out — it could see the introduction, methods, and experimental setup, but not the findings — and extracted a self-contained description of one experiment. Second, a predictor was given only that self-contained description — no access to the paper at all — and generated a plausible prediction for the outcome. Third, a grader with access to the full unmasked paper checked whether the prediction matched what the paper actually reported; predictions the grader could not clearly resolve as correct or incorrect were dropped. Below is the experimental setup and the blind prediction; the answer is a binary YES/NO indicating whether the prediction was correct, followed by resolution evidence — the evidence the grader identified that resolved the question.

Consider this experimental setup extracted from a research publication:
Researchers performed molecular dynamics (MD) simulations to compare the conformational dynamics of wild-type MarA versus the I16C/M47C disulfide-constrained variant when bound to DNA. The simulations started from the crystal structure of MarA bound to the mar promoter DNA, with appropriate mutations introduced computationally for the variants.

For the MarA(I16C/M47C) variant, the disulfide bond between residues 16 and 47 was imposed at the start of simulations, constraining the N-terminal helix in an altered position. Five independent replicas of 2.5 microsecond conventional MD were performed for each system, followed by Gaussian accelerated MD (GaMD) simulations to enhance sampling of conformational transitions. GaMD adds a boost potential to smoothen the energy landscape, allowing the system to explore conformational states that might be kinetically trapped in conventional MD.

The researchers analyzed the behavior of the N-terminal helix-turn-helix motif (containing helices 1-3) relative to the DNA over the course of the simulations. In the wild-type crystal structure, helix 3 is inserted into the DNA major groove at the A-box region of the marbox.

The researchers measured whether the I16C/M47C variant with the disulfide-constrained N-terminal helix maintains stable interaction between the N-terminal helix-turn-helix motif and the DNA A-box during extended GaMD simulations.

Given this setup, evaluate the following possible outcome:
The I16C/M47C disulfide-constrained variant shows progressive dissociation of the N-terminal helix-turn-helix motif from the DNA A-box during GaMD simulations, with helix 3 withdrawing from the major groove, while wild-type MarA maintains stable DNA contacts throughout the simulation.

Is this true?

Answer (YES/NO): YES